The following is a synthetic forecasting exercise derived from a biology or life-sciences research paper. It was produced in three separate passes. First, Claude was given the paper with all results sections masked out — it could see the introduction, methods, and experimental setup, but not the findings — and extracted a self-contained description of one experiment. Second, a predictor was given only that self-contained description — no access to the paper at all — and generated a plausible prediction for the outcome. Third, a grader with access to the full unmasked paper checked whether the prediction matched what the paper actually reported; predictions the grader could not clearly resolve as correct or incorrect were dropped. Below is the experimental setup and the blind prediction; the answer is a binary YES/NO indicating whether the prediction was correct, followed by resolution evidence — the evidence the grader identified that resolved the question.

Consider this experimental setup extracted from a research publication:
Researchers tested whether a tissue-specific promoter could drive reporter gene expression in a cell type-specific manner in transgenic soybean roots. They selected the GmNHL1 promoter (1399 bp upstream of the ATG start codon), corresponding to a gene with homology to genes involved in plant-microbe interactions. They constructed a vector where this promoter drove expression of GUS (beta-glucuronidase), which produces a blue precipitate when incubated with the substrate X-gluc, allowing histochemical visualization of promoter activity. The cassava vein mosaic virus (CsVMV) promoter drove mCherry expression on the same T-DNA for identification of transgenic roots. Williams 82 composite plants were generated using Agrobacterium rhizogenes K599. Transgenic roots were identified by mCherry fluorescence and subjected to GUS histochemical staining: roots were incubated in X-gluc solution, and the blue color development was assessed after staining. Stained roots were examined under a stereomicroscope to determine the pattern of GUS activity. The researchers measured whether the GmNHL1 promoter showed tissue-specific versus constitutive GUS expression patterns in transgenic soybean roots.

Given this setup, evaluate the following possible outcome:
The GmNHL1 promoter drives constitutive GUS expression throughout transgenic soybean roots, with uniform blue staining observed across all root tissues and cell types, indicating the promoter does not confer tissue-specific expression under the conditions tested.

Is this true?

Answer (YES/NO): NO